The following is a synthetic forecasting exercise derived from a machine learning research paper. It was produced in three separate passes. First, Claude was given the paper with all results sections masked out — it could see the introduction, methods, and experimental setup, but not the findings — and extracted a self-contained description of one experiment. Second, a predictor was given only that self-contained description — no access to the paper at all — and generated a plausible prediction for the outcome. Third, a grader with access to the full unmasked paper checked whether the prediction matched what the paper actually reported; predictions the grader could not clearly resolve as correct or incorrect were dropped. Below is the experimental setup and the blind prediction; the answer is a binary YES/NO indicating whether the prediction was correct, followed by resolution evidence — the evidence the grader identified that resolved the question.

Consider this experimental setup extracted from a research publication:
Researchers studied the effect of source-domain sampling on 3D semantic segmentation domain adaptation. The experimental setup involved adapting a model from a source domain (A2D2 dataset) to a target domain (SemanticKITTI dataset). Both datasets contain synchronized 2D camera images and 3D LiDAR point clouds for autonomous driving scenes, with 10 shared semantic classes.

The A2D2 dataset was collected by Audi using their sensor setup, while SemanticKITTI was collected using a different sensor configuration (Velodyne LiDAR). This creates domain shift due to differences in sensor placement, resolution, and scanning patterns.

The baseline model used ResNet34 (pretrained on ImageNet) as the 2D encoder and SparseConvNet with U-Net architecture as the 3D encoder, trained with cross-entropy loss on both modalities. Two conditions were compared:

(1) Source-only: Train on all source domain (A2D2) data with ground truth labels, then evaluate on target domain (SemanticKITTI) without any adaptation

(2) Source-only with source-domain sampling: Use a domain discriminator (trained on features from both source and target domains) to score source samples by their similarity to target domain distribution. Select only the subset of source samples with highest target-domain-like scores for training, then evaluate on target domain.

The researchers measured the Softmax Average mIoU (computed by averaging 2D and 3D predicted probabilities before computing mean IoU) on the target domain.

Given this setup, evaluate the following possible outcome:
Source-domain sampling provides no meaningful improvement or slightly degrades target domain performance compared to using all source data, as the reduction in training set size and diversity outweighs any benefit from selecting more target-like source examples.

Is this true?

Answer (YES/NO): NO